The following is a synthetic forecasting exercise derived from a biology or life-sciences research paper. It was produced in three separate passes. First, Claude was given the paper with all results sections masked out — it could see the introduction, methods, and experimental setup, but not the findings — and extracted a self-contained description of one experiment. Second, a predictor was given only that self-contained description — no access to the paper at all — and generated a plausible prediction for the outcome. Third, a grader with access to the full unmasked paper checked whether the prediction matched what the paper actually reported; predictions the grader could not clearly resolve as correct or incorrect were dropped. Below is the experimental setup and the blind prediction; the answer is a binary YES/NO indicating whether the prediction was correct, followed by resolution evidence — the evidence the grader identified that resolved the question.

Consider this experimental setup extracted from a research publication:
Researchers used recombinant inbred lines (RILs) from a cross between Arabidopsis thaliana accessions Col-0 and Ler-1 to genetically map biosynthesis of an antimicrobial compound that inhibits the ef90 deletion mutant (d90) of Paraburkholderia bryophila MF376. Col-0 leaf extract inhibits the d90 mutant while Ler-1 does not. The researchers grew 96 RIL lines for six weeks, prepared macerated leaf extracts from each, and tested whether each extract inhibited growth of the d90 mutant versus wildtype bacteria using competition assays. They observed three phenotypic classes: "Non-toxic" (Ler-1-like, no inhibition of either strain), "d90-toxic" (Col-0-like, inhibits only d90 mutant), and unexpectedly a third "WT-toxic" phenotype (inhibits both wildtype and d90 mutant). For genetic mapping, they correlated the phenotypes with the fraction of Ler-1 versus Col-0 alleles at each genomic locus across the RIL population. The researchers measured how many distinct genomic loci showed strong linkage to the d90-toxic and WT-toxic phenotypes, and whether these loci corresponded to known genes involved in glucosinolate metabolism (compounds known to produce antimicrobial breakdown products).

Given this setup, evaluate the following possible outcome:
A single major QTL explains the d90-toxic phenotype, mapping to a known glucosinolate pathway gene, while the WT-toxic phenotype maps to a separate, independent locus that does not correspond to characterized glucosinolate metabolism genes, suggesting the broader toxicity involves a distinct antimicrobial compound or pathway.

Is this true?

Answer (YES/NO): NO